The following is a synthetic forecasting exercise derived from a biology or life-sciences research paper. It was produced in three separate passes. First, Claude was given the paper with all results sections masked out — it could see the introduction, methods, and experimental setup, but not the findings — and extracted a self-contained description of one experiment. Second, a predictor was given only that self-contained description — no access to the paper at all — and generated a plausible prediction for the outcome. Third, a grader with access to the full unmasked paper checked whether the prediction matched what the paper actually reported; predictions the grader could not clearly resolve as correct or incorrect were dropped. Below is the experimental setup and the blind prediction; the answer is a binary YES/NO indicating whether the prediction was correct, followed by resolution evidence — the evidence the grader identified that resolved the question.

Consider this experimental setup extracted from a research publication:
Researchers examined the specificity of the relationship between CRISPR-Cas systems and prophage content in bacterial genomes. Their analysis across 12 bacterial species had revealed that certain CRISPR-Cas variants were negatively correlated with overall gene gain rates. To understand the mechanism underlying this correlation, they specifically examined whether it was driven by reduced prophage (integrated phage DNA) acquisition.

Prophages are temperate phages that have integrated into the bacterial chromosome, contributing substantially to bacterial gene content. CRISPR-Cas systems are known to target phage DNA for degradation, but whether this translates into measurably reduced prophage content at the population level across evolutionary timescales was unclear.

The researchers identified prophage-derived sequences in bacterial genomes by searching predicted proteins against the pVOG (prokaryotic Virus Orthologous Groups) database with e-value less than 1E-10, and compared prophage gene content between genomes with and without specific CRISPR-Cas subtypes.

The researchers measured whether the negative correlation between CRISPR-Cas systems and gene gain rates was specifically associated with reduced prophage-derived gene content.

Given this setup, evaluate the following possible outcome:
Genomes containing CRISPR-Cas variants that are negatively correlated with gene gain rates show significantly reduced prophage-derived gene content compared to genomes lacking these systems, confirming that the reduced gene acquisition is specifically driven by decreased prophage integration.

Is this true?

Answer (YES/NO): YES